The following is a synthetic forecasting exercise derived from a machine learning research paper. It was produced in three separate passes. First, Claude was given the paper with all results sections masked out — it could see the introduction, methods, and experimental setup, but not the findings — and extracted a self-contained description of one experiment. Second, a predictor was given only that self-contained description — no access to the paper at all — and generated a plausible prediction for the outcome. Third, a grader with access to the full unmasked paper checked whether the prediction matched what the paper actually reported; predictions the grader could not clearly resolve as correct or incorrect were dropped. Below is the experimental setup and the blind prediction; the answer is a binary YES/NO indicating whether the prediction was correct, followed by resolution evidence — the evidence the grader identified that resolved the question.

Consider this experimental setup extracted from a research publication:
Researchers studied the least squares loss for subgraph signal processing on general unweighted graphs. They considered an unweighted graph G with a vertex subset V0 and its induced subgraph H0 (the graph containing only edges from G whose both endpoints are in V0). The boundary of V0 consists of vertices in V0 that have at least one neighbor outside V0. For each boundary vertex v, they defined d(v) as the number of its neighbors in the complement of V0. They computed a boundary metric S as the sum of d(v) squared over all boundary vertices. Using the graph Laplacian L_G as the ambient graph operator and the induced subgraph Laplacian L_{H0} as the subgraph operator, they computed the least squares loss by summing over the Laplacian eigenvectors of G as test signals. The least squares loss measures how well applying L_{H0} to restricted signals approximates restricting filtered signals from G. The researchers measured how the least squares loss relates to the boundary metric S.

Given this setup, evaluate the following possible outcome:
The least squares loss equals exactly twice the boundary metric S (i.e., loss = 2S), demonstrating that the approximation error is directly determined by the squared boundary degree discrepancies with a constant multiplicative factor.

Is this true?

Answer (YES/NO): NO